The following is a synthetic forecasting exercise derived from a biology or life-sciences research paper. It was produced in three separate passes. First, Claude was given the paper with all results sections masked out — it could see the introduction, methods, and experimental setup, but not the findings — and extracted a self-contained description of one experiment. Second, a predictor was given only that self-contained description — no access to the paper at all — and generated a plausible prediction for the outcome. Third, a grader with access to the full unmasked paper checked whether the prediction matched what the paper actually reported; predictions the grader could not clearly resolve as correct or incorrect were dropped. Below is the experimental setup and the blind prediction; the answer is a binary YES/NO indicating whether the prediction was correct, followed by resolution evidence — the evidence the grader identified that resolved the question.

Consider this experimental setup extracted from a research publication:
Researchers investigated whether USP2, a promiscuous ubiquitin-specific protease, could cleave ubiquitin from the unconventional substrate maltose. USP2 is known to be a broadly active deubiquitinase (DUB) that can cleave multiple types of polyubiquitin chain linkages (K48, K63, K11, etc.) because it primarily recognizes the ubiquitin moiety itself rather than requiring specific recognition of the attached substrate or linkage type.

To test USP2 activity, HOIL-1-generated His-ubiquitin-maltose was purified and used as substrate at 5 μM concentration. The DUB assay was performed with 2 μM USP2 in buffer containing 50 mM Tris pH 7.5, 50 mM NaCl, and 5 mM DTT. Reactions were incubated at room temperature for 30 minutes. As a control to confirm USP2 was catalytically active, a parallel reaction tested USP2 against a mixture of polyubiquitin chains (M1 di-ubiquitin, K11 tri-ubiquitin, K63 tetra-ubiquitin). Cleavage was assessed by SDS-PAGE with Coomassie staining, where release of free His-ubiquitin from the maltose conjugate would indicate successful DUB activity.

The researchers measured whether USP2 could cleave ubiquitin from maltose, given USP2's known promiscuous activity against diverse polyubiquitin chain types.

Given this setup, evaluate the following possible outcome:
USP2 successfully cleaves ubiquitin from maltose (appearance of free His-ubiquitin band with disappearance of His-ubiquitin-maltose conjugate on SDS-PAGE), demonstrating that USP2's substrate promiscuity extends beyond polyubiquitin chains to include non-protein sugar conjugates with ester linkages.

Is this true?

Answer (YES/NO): YES